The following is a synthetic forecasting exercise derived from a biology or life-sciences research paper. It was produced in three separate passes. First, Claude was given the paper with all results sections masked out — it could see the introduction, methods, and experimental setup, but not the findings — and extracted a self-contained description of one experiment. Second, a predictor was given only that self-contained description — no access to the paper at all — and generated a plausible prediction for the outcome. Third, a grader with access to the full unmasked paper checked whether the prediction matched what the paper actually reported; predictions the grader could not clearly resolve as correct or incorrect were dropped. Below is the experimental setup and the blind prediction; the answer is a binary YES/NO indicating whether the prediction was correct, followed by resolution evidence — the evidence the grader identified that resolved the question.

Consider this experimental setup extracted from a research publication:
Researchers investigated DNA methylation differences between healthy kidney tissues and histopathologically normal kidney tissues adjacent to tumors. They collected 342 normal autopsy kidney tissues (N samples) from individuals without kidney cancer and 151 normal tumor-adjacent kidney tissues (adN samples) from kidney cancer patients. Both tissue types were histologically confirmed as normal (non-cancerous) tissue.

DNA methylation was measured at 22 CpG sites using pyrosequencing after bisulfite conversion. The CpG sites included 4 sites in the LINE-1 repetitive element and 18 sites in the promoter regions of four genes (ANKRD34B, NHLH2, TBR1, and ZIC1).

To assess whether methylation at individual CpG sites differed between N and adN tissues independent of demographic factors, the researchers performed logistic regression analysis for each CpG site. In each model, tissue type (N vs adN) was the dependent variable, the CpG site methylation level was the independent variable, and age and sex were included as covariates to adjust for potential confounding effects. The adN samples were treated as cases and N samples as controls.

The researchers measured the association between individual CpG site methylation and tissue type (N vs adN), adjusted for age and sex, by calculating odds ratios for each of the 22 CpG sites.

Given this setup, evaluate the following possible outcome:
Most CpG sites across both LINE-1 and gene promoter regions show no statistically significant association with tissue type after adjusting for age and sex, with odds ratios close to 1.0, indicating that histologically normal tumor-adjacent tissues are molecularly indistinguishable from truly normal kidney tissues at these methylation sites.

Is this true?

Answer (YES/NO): NO